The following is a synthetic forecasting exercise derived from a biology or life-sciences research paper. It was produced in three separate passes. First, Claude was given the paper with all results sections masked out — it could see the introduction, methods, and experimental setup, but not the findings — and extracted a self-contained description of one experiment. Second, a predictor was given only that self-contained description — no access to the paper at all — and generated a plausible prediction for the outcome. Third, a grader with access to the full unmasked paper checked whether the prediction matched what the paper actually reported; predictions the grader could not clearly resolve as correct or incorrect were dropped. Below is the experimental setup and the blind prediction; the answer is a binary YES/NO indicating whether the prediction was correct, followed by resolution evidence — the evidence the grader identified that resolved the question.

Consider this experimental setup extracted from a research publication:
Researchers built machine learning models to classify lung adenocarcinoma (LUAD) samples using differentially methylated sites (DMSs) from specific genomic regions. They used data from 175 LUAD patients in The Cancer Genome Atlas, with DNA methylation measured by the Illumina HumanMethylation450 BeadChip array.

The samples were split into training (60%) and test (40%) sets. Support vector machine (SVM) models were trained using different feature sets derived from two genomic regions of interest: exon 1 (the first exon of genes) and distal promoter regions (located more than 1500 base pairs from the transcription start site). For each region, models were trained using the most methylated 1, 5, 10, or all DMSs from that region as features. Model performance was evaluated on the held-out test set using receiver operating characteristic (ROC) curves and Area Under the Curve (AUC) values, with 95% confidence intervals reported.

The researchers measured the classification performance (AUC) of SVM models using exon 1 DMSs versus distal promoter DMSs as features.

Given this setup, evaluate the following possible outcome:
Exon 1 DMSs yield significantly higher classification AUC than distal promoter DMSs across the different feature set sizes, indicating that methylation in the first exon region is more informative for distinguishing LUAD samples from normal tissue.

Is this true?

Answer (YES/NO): NO